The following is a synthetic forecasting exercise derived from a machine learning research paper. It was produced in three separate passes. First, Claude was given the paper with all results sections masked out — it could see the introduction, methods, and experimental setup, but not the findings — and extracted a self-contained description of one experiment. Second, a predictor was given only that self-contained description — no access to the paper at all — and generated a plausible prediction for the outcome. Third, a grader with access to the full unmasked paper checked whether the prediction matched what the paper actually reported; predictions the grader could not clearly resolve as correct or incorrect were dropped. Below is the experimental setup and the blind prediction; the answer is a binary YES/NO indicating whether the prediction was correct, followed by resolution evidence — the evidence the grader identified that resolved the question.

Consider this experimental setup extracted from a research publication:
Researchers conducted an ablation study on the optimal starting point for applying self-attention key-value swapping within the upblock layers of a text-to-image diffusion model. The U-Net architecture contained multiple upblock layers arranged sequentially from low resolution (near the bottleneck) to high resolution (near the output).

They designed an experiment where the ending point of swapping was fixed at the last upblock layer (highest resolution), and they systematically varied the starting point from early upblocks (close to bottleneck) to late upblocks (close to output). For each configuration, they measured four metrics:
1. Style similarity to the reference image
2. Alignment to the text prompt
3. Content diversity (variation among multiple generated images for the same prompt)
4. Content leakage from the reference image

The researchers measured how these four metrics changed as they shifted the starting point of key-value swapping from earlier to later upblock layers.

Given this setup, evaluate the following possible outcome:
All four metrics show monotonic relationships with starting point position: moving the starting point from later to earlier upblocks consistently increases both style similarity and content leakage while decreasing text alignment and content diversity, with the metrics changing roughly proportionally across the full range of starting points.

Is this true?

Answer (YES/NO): NO